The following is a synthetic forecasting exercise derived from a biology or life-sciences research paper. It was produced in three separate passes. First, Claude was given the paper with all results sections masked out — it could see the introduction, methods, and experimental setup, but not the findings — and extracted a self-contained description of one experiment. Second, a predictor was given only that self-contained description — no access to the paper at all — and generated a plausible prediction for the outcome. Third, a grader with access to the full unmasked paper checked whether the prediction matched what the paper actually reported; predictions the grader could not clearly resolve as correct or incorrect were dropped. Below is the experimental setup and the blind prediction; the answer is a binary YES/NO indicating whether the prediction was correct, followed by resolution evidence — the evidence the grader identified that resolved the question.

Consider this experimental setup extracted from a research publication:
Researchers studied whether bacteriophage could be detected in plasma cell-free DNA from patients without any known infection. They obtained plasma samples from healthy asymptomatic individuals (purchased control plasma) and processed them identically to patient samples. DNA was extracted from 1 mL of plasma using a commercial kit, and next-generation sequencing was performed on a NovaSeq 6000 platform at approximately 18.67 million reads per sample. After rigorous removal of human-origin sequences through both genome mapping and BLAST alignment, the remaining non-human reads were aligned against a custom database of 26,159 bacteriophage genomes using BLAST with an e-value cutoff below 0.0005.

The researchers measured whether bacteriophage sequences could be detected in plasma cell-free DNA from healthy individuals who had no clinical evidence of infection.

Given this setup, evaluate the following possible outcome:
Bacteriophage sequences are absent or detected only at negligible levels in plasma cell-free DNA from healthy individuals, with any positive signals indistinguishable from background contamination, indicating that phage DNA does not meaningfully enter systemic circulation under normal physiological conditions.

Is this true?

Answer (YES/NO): NO